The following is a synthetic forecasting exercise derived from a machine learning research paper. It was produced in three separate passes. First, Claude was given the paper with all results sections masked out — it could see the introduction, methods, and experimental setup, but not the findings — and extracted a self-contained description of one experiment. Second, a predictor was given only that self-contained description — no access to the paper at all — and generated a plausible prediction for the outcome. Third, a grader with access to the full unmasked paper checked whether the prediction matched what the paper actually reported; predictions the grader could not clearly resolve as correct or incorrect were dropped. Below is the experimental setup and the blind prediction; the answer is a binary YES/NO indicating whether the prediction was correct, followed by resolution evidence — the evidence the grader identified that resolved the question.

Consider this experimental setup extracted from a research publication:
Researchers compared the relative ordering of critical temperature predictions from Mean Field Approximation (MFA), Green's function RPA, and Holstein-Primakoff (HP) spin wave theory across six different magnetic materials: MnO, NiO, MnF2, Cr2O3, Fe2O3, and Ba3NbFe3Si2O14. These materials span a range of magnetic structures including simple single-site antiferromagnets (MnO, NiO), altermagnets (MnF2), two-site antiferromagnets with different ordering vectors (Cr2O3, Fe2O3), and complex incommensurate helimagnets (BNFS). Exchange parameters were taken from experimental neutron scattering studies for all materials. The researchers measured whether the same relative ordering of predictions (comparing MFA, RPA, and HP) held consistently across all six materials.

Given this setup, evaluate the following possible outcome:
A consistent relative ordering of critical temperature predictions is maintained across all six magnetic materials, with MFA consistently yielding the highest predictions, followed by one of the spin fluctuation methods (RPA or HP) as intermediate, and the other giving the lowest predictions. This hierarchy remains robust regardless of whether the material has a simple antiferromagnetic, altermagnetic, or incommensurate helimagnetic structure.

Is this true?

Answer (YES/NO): YES